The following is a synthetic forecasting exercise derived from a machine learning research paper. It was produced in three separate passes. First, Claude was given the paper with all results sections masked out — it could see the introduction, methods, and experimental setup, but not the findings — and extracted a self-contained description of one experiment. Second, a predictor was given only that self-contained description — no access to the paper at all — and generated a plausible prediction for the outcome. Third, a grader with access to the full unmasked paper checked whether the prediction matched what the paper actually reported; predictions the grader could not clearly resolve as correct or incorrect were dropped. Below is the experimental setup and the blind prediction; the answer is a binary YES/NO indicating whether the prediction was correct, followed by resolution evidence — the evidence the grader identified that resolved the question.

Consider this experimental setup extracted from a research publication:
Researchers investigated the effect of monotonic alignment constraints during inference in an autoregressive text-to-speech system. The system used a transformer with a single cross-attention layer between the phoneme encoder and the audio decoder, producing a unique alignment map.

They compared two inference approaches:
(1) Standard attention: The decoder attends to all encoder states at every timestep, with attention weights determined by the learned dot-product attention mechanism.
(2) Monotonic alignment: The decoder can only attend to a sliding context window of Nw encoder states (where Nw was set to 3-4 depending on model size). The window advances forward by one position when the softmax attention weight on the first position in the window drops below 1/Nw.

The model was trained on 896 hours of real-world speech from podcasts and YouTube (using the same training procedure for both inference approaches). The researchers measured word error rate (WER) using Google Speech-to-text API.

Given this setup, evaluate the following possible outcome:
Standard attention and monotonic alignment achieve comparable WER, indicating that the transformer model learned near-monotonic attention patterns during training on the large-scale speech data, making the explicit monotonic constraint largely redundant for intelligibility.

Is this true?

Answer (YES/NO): NO